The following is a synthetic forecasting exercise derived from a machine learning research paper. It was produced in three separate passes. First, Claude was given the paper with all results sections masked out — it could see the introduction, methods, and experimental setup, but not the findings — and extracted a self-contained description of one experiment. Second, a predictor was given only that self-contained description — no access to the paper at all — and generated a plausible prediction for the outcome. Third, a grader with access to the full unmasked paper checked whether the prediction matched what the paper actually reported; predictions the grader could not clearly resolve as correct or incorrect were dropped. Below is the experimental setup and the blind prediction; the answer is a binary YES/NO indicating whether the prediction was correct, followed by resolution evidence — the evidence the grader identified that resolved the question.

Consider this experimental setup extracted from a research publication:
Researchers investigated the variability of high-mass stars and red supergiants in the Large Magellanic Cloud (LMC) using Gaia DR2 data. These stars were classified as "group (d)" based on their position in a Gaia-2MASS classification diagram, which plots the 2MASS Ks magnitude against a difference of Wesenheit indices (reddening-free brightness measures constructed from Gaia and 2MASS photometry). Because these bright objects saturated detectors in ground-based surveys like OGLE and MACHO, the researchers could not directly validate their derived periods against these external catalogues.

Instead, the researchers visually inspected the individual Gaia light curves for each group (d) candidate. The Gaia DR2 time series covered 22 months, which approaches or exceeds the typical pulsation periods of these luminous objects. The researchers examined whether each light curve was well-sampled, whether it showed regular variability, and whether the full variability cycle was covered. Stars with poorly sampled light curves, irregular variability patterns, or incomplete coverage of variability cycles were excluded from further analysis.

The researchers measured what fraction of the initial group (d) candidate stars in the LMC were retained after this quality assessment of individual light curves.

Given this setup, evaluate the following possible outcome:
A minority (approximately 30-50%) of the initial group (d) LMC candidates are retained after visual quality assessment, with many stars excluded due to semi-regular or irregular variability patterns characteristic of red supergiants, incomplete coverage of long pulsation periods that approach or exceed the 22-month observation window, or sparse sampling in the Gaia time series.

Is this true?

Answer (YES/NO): YES